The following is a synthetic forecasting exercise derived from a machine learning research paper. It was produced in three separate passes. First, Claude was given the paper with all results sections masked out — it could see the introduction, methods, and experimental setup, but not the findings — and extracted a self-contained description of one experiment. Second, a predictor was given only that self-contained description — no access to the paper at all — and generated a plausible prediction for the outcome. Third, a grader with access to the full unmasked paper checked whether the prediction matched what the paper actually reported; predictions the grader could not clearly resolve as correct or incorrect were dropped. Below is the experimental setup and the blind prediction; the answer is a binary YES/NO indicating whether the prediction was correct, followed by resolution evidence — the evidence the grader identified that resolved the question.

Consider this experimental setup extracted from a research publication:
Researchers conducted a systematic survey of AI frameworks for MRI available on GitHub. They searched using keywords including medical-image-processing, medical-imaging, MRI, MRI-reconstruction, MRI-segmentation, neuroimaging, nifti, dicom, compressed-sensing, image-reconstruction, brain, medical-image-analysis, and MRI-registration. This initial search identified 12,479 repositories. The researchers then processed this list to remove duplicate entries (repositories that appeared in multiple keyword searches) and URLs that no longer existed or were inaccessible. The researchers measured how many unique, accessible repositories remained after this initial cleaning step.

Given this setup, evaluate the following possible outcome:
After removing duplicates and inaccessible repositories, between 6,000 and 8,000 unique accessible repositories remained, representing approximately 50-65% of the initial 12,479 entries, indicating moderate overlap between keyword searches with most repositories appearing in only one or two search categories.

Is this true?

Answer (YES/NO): NO